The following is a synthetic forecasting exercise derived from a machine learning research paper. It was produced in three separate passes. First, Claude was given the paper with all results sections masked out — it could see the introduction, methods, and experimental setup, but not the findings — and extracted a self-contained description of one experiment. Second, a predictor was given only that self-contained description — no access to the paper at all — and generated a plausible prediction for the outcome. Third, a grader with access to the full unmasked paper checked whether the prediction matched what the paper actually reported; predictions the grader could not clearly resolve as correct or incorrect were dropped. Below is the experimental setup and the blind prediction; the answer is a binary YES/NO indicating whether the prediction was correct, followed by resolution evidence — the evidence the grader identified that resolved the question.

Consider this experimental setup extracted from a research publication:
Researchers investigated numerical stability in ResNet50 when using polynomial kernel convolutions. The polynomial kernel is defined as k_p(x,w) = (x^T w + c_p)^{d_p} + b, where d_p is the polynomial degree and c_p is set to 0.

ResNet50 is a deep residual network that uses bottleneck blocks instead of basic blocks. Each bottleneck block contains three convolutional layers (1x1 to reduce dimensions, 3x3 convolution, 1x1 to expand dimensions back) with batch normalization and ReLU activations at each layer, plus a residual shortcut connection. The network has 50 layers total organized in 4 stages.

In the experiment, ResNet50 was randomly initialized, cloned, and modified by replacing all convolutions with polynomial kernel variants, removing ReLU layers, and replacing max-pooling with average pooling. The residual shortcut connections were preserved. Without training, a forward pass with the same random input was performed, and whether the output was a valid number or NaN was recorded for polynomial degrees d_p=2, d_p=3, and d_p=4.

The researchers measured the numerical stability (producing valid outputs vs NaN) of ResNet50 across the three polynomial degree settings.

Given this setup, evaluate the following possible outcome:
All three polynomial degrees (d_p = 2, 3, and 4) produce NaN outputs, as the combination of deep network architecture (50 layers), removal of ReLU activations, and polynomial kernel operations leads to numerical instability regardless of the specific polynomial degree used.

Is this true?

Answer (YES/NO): YES